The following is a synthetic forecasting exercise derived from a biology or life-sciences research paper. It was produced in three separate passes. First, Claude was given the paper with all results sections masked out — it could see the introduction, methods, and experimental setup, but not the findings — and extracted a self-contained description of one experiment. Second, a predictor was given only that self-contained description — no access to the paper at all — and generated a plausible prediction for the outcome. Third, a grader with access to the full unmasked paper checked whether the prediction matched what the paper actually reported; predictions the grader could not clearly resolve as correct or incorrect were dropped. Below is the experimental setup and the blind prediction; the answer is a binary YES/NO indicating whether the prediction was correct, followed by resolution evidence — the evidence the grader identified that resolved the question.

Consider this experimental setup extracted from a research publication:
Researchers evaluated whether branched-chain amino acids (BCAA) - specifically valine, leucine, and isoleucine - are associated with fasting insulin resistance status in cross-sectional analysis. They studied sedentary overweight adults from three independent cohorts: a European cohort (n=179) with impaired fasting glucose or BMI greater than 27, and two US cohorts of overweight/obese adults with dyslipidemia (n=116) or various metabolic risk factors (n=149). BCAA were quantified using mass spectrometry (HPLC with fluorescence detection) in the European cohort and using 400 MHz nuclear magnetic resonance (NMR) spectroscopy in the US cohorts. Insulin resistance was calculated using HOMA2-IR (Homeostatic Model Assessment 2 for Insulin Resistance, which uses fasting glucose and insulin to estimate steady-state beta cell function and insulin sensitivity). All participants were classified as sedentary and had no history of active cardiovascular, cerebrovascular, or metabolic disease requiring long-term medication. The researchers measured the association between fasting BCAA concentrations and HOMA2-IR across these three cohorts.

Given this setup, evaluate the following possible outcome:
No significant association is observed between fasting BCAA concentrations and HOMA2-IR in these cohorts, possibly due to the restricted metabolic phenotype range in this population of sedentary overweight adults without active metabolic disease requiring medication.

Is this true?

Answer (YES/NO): NO